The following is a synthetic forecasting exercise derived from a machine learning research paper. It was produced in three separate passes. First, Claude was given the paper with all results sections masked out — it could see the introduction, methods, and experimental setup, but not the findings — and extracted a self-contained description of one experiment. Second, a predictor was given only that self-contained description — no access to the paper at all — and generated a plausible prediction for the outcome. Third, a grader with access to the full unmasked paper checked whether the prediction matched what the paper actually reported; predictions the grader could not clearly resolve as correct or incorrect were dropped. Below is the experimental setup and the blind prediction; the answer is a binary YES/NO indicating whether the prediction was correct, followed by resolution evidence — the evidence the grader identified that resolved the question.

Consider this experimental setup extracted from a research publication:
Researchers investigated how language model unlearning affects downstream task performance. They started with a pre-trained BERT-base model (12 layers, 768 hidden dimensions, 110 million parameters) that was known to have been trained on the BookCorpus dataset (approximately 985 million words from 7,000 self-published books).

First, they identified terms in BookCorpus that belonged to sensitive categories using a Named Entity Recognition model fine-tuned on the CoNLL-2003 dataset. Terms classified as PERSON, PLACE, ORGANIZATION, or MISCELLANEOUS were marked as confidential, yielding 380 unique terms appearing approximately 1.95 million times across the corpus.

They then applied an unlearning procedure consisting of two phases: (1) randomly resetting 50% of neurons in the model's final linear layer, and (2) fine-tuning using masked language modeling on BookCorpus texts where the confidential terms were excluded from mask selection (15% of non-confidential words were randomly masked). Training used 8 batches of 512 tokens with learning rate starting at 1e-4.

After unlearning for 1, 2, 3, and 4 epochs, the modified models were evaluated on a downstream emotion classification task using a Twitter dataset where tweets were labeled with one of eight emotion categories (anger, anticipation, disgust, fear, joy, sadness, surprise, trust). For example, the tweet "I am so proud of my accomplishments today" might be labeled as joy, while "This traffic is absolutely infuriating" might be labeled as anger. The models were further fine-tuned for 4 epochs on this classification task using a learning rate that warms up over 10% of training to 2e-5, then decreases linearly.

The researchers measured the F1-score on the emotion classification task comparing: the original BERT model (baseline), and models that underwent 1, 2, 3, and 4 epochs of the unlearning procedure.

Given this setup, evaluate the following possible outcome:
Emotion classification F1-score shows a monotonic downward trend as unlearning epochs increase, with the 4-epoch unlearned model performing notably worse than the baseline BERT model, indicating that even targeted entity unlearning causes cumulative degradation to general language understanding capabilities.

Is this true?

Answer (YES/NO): NO